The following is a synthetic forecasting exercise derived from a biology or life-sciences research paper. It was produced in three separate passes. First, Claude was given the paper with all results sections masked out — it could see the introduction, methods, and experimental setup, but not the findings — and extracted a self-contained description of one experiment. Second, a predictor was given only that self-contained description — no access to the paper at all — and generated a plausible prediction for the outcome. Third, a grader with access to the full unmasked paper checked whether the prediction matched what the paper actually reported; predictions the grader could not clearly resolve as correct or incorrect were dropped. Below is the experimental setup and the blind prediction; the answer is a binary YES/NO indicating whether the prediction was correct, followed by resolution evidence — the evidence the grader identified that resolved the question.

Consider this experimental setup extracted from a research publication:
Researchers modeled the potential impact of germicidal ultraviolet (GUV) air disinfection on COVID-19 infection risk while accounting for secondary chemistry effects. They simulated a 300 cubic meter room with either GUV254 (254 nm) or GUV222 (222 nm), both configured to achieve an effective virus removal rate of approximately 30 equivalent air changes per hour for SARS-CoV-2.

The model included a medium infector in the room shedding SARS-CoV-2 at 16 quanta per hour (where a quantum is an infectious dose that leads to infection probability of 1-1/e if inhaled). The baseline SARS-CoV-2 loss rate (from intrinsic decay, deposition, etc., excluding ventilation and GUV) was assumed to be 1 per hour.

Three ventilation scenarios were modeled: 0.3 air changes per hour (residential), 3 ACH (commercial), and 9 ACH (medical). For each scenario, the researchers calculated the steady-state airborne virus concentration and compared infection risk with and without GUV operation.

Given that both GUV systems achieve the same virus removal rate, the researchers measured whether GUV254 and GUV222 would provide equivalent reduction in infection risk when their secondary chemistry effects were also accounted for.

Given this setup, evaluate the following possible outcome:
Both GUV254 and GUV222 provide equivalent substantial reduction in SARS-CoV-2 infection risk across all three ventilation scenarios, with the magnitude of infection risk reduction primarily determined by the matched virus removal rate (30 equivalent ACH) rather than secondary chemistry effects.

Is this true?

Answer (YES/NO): YES